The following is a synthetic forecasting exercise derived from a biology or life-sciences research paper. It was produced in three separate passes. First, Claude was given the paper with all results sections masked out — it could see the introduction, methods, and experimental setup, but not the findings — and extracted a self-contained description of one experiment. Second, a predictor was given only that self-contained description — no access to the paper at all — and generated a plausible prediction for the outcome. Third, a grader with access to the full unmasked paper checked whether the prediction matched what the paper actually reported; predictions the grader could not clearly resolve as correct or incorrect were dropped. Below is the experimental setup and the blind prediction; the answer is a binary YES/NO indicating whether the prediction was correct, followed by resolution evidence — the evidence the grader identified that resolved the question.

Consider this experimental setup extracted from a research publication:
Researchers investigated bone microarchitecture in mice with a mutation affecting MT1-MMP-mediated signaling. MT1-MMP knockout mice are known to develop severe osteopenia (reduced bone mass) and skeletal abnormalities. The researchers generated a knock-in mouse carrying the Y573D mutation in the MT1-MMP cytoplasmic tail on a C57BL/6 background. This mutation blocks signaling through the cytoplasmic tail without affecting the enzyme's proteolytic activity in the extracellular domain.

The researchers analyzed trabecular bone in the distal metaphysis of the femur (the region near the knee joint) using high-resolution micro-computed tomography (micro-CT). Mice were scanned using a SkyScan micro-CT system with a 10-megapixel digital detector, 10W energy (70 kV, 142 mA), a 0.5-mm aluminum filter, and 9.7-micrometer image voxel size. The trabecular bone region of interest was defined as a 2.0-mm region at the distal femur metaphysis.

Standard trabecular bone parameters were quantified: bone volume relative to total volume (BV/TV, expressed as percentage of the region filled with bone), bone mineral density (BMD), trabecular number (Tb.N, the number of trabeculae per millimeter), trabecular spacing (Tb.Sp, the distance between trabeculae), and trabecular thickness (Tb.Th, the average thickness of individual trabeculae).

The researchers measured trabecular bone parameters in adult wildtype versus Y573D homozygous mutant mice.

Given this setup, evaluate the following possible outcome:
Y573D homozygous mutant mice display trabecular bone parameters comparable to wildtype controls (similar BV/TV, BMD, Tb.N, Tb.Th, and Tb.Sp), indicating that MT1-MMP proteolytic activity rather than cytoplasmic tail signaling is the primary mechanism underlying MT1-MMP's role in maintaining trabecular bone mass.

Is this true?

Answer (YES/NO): NO